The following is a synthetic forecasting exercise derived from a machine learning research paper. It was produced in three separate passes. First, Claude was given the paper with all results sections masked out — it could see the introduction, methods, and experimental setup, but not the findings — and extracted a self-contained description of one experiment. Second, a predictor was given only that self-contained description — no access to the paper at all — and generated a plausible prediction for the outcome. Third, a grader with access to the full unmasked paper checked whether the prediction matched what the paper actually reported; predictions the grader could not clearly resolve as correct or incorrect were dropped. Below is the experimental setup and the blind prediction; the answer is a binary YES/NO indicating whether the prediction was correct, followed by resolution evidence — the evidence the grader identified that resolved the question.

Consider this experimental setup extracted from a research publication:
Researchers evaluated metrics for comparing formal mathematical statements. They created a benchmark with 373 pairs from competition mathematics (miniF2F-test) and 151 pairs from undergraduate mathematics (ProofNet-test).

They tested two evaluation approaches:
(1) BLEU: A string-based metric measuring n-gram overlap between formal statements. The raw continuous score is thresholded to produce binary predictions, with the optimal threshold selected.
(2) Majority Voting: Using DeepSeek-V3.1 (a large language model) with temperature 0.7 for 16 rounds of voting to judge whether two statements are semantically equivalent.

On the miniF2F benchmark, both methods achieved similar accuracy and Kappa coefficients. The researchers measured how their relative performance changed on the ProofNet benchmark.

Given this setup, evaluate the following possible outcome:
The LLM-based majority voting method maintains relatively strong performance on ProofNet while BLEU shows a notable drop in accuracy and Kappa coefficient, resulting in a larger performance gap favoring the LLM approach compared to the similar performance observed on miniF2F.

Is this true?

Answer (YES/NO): YES